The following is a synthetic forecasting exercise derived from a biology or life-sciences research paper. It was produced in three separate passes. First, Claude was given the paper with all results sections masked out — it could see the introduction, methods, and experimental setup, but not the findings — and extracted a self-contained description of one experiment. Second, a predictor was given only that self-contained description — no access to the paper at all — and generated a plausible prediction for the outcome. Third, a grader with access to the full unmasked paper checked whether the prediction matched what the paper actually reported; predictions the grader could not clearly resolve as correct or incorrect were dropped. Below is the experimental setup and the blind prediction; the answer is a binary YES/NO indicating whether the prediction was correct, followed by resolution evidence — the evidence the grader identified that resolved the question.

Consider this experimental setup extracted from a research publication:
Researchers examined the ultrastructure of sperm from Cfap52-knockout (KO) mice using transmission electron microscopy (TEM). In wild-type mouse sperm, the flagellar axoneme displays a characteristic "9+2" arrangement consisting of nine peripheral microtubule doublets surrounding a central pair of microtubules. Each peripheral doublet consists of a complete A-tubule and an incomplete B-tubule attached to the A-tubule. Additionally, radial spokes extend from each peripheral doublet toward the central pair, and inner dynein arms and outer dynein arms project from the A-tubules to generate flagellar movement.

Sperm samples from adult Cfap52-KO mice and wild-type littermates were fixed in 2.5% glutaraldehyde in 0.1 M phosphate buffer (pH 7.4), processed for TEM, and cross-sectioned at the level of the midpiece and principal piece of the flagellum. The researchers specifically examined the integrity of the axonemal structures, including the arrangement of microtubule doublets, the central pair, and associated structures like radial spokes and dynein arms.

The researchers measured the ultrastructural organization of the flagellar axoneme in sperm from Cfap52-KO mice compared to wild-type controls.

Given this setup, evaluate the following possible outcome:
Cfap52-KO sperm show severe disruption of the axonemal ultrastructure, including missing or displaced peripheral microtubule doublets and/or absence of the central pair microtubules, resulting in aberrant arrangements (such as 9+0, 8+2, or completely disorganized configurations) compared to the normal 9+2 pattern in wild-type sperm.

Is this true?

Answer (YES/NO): YES